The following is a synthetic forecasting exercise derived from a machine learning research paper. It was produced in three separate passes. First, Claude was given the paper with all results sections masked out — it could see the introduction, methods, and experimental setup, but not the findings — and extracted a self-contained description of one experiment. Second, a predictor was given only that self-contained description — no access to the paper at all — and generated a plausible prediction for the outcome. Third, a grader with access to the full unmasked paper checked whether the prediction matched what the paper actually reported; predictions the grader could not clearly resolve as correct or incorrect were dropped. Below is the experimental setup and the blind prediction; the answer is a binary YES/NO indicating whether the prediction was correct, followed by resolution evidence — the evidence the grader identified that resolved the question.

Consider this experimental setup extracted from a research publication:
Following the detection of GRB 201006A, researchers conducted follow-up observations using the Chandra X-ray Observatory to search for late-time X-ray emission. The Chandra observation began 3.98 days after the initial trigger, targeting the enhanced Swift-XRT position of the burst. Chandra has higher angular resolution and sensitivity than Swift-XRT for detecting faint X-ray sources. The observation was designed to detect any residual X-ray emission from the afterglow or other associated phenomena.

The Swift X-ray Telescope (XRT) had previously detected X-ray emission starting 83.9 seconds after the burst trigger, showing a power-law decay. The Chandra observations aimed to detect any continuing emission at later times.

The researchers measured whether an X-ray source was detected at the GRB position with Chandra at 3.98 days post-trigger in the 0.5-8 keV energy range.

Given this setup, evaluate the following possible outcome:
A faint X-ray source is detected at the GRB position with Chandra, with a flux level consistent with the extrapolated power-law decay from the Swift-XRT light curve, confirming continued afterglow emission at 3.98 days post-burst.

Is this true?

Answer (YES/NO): NO